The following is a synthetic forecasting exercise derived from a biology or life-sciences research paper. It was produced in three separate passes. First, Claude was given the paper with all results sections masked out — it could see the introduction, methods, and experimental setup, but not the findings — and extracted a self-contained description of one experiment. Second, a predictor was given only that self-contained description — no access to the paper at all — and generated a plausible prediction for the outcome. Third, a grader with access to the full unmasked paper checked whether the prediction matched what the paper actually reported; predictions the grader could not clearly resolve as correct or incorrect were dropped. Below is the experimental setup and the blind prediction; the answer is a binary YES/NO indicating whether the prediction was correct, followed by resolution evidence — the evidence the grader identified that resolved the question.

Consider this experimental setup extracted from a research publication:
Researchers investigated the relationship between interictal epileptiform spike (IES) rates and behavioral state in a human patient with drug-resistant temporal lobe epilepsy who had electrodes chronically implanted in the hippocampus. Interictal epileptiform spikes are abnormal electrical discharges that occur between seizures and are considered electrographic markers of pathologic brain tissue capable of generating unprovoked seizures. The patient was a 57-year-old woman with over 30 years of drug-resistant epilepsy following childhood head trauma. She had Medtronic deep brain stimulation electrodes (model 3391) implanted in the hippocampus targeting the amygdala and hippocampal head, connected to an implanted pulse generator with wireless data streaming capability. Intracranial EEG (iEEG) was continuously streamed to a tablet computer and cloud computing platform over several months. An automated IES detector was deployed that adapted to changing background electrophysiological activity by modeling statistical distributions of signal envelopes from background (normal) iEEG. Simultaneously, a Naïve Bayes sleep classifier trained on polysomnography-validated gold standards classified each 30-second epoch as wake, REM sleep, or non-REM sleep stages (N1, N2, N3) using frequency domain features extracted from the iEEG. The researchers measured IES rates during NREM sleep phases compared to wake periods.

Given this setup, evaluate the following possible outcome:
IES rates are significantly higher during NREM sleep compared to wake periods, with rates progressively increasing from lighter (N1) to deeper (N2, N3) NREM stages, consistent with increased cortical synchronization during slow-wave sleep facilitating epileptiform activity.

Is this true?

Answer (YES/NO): NO